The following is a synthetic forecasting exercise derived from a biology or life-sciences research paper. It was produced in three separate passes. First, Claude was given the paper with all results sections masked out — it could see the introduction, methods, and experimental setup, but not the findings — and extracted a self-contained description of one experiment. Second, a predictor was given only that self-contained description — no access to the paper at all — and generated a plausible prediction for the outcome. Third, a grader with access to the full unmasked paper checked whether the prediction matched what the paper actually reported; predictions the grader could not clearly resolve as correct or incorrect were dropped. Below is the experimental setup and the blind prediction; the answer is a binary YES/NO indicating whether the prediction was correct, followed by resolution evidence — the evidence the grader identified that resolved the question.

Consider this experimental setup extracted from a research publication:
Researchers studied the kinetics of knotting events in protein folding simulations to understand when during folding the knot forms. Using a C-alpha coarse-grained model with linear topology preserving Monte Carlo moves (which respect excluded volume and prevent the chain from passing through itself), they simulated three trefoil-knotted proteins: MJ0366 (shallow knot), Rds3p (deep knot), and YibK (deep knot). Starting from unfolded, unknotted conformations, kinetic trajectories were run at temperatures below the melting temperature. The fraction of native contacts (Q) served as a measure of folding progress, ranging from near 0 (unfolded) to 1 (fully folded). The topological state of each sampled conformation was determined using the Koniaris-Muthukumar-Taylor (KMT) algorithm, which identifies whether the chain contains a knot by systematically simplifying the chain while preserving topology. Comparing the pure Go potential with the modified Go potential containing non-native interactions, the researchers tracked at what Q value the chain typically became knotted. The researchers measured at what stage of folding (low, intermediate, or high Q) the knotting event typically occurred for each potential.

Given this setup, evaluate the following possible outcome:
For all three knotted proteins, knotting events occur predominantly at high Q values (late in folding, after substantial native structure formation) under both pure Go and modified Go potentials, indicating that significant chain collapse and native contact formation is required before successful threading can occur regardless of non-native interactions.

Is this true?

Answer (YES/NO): NO